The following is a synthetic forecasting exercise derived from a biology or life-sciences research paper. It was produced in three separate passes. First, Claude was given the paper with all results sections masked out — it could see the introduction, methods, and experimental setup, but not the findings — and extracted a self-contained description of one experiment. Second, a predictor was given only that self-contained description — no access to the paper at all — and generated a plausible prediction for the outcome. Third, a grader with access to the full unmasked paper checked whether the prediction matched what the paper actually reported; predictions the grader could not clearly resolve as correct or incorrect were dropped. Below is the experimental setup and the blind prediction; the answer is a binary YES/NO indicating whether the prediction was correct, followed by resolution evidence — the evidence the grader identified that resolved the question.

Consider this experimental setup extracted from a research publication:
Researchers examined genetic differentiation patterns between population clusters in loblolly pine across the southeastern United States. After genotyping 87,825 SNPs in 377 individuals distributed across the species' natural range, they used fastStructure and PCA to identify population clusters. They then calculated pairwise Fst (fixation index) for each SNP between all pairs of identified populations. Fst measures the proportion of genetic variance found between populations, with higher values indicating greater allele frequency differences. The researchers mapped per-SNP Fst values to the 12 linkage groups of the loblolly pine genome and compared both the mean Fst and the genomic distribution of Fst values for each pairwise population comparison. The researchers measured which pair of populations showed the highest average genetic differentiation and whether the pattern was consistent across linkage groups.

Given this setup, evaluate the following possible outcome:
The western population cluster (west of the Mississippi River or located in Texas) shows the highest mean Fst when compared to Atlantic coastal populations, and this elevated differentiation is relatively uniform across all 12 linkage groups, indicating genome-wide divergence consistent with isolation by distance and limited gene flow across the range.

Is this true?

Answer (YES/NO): NO